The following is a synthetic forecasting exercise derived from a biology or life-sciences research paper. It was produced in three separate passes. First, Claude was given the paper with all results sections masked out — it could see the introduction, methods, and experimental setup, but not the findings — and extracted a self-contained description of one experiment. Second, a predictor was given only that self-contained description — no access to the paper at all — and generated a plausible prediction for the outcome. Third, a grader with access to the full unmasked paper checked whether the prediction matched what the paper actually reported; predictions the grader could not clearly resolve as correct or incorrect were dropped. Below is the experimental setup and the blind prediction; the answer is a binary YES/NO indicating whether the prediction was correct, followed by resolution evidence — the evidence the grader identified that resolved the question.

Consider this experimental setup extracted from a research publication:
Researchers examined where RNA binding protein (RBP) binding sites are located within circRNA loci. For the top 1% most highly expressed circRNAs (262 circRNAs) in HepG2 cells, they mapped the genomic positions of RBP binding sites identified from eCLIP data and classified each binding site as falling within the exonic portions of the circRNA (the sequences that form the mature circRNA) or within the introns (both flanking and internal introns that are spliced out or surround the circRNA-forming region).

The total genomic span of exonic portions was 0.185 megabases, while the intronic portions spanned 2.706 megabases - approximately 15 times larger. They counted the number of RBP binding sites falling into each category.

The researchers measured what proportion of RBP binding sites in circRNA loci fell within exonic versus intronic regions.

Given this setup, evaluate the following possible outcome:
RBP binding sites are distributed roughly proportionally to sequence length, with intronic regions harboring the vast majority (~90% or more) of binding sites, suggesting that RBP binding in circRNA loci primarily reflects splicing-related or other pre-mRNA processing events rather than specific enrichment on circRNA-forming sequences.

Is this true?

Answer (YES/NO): NO